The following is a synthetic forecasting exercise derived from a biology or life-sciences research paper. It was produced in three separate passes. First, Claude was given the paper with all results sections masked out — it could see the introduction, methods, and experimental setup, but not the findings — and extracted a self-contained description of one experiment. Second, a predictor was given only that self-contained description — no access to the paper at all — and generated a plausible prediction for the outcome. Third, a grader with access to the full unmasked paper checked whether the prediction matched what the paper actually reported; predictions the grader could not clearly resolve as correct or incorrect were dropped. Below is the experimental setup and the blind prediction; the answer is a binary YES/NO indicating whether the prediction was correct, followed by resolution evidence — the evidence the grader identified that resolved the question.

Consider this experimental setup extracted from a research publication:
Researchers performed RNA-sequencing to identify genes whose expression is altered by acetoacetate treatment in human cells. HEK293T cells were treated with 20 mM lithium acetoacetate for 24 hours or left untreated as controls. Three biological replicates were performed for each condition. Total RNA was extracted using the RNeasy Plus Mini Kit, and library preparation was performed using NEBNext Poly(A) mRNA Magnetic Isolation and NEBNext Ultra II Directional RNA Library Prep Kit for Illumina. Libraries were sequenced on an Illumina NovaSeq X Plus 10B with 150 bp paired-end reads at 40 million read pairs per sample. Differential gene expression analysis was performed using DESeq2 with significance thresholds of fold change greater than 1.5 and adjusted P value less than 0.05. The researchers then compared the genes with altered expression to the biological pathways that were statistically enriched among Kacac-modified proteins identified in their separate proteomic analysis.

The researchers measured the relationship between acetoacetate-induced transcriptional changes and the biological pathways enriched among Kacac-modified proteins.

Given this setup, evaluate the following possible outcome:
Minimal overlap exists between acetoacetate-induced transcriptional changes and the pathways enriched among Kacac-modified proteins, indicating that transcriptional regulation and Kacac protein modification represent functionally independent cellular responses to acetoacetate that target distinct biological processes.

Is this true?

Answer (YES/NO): NO